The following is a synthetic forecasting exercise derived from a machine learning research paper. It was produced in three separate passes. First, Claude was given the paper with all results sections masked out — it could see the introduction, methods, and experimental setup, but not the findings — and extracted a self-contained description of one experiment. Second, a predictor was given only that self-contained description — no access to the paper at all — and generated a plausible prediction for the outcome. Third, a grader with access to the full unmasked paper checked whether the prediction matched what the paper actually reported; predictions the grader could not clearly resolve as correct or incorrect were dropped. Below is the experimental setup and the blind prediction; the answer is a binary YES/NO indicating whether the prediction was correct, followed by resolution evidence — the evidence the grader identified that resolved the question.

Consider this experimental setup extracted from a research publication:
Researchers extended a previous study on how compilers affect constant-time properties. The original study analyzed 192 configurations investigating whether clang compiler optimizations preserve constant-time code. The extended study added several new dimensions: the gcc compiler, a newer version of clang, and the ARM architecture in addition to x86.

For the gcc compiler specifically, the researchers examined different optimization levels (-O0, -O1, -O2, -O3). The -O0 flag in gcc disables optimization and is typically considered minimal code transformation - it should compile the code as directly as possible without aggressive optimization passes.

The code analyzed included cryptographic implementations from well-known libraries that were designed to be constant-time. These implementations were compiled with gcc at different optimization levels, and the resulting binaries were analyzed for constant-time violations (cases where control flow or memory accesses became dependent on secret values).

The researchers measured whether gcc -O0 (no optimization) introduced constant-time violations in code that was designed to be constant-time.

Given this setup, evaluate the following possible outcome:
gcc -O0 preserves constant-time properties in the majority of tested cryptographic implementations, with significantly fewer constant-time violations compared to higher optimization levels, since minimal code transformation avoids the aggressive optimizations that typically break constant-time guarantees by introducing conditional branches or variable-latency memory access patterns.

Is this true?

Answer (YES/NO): NO